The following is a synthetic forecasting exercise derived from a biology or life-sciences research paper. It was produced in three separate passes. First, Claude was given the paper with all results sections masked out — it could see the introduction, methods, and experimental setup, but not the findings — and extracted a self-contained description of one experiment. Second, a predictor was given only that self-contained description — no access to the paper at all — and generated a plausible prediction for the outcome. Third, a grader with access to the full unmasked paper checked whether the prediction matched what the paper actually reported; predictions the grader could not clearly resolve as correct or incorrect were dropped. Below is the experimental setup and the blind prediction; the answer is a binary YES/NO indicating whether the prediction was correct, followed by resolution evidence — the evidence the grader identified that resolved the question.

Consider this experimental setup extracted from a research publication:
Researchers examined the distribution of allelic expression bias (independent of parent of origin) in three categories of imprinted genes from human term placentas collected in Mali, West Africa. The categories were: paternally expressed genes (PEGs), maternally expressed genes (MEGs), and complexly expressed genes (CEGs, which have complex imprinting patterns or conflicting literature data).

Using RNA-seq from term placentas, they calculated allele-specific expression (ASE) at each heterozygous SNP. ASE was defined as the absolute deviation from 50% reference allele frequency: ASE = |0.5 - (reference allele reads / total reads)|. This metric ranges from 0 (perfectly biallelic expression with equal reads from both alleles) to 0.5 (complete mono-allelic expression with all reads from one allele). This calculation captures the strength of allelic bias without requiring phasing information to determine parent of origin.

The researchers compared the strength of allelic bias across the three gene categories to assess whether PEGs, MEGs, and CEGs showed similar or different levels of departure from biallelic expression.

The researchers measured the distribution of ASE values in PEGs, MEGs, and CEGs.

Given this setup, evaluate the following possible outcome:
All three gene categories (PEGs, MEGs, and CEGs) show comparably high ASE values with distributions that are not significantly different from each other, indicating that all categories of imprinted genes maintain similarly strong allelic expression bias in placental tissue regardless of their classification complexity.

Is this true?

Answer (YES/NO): NO